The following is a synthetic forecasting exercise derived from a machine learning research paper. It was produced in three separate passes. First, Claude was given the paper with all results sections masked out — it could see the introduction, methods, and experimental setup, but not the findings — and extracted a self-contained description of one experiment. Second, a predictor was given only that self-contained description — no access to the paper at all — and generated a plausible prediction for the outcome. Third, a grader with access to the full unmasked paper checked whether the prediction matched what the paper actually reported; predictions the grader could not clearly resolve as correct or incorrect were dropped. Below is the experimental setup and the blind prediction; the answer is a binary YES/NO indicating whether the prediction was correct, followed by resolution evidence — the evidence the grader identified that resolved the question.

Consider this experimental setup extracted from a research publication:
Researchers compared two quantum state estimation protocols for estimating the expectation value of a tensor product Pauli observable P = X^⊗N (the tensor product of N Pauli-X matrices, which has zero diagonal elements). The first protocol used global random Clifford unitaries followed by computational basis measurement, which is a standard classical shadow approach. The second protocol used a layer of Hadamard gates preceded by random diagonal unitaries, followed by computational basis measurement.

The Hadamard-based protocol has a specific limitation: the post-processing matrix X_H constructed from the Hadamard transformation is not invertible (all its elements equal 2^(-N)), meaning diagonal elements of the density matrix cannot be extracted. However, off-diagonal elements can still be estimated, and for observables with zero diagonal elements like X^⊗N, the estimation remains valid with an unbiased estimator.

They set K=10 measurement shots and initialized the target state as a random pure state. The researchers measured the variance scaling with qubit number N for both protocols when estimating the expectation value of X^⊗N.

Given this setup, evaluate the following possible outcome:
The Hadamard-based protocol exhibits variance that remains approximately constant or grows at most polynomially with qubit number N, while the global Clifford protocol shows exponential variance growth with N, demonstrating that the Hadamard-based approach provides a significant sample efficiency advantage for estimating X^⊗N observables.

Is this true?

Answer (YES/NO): NO